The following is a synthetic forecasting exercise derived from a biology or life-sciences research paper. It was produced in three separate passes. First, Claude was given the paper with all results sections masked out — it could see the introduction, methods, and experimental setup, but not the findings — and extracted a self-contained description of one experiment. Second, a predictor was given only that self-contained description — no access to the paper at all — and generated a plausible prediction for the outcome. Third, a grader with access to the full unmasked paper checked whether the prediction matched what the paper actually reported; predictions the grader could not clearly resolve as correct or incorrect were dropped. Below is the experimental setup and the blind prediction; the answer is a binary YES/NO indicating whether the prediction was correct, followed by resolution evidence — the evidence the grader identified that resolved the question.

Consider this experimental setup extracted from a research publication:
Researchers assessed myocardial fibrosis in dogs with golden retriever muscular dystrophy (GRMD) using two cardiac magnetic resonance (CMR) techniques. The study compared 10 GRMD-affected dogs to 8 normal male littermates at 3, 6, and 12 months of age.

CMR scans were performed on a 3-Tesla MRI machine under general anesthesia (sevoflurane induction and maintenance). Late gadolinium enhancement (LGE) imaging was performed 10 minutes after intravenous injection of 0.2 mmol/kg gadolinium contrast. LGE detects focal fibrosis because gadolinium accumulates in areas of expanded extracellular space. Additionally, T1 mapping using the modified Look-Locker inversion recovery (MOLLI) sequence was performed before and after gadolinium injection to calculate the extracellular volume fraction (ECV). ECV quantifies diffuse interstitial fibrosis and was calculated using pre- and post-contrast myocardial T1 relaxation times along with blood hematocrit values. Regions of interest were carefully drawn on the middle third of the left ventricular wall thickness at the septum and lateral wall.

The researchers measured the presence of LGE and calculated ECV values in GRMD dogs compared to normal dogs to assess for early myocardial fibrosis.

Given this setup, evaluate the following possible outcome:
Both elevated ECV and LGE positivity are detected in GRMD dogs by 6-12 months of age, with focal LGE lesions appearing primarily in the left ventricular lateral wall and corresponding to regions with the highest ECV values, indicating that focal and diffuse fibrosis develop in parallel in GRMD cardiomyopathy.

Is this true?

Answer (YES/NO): NO